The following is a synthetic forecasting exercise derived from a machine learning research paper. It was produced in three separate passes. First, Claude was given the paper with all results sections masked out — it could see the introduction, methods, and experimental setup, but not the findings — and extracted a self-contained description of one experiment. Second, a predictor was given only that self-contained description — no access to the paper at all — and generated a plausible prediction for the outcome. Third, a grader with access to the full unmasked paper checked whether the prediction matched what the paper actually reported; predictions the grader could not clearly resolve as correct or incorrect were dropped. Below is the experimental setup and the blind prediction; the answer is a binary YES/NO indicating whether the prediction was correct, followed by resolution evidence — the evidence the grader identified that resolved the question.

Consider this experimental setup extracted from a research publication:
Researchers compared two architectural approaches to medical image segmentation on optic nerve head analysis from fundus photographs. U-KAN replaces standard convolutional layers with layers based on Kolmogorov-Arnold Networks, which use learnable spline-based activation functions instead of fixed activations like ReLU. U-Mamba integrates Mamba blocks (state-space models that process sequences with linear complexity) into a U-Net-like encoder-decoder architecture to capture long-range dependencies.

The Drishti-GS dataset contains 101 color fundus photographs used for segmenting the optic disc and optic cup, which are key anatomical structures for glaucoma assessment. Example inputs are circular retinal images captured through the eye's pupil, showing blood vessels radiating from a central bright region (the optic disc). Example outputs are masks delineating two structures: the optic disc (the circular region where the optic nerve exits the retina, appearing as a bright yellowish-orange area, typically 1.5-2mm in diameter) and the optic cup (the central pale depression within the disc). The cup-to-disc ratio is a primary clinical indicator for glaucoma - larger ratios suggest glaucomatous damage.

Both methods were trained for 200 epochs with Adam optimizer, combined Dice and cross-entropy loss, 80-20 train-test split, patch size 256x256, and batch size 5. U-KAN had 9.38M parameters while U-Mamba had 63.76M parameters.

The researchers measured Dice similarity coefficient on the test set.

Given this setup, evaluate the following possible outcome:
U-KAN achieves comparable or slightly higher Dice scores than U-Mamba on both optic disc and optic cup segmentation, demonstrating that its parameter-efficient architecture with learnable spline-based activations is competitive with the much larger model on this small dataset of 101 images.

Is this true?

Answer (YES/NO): YES